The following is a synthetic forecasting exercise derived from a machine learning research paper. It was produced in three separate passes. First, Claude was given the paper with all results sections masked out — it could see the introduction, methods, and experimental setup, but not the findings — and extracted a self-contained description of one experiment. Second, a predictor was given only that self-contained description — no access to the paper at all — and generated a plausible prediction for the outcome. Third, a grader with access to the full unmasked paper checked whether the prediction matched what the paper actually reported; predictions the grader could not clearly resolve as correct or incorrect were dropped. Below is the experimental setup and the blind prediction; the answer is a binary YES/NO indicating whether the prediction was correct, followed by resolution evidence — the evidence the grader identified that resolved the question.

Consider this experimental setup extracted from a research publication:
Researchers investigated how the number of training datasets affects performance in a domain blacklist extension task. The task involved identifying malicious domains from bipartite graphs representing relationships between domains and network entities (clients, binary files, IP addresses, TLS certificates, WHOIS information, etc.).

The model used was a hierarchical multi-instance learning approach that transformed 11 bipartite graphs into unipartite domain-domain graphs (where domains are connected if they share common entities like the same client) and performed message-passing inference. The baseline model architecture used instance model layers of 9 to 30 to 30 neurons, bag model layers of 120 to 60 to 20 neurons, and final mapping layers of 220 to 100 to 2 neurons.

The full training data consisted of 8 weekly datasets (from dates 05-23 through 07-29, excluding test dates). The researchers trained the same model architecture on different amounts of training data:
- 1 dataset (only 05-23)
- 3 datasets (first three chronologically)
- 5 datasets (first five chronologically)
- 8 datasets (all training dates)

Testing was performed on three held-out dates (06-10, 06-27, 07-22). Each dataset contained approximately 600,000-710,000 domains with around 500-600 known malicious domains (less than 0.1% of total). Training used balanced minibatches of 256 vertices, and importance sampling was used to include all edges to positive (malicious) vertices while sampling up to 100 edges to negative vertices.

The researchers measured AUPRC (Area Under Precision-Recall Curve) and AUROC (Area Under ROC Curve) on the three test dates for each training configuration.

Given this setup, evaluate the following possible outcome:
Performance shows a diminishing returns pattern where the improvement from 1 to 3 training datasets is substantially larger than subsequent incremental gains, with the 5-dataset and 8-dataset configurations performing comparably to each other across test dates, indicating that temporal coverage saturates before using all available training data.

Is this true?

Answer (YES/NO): NO